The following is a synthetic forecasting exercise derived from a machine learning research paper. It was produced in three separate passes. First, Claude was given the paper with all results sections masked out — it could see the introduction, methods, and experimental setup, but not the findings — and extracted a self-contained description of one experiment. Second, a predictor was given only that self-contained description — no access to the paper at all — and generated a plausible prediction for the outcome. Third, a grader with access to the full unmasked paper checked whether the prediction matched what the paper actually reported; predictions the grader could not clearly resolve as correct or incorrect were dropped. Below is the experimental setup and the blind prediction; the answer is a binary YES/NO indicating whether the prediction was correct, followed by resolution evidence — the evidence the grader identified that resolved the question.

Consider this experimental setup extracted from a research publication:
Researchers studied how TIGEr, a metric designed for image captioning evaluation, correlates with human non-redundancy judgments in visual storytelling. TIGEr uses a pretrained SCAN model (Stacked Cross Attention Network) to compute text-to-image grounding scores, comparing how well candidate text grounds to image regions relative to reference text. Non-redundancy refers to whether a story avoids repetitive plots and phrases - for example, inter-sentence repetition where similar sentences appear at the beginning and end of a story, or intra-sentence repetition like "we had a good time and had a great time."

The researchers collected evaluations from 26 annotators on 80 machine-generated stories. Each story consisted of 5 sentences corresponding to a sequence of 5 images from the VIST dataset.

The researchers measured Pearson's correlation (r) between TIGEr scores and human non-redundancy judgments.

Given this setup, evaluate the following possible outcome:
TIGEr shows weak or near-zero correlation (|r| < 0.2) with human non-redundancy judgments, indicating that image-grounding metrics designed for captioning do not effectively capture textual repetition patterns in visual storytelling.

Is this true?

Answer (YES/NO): NO